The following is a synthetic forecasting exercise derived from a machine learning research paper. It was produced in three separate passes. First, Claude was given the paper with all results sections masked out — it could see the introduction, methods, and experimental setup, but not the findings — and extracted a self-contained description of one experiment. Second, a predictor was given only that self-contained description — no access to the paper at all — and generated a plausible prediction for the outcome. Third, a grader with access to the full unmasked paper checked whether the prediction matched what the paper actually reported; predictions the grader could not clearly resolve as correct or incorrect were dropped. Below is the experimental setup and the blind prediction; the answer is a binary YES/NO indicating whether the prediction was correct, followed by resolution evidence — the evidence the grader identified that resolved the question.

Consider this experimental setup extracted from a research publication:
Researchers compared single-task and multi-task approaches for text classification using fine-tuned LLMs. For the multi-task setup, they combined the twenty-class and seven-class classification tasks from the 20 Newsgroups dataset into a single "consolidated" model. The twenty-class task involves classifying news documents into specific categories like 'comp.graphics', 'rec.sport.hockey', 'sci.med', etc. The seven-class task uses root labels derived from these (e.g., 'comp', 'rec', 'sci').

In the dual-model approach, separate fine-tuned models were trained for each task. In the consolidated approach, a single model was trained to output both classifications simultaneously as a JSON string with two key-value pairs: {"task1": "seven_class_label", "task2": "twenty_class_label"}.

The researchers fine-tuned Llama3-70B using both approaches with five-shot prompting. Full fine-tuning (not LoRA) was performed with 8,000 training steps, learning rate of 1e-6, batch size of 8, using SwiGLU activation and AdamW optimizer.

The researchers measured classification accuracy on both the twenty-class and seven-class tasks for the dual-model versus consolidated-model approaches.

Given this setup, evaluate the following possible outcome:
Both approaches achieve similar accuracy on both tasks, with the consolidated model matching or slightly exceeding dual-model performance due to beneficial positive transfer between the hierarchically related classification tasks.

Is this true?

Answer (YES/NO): YES